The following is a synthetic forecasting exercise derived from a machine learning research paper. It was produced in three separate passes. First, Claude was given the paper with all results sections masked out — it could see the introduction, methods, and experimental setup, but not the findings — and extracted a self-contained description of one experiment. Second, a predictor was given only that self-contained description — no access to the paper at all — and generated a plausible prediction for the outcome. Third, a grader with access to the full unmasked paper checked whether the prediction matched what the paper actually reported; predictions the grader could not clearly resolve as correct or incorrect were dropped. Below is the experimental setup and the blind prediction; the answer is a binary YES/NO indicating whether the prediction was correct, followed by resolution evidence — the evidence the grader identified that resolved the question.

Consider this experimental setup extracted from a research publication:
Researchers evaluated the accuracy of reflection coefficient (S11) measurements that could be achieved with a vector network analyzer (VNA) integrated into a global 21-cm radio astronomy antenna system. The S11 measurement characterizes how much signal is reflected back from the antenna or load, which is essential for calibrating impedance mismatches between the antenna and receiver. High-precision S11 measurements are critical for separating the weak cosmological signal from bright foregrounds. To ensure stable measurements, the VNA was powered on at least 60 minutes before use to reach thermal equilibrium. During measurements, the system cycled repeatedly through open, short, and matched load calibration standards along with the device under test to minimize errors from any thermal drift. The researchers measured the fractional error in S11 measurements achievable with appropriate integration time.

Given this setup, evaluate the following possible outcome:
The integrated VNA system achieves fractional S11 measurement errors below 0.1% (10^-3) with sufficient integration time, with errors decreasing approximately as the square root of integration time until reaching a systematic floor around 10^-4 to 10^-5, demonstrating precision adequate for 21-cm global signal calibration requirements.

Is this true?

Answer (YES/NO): YES